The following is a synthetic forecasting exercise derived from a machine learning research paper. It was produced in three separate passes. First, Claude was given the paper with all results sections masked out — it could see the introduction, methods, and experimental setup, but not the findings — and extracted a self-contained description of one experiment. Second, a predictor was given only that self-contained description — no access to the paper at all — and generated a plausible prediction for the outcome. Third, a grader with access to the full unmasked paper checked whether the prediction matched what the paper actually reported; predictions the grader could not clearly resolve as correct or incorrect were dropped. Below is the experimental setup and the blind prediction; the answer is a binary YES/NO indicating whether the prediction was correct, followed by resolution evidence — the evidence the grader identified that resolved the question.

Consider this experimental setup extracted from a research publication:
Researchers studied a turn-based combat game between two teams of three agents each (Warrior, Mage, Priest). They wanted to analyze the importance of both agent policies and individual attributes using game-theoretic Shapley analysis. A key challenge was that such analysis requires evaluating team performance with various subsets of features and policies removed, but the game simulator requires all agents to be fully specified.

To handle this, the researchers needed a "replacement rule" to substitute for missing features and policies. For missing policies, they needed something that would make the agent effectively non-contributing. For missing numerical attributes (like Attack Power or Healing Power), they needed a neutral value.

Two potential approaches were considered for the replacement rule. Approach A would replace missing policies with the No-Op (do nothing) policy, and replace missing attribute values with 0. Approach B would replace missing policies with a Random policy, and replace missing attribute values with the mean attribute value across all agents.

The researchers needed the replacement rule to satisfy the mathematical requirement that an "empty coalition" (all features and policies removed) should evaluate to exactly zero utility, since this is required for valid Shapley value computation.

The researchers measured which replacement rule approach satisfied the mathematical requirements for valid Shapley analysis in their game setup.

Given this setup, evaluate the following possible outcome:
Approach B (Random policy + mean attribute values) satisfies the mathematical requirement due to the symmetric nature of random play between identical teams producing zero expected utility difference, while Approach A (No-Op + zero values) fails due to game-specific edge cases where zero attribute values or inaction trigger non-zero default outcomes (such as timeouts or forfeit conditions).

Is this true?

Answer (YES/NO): NO